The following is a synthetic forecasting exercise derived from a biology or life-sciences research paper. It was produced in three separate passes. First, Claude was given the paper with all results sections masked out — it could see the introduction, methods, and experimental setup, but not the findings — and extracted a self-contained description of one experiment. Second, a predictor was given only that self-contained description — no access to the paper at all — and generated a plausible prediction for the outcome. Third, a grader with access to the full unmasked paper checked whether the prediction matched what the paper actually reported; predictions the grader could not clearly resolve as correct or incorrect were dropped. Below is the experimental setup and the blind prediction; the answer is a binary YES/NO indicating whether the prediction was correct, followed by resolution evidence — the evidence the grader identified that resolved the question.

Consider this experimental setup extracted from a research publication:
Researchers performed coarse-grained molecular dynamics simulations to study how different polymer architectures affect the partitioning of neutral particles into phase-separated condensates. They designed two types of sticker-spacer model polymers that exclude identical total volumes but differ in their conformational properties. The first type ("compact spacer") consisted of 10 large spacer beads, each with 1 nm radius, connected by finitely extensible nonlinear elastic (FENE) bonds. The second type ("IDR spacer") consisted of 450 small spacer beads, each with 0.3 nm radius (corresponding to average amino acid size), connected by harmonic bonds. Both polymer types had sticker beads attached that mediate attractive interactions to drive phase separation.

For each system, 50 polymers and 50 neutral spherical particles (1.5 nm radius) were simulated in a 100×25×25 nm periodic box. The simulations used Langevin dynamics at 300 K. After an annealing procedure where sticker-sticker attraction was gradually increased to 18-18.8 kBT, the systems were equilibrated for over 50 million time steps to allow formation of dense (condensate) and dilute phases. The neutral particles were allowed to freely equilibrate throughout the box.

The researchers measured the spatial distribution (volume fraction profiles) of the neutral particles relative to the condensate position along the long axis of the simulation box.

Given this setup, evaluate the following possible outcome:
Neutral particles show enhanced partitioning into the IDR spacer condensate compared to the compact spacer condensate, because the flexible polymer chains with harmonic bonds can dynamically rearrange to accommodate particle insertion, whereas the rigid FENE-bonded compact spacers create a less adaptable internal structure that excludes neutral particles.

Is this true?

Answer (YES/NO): NO